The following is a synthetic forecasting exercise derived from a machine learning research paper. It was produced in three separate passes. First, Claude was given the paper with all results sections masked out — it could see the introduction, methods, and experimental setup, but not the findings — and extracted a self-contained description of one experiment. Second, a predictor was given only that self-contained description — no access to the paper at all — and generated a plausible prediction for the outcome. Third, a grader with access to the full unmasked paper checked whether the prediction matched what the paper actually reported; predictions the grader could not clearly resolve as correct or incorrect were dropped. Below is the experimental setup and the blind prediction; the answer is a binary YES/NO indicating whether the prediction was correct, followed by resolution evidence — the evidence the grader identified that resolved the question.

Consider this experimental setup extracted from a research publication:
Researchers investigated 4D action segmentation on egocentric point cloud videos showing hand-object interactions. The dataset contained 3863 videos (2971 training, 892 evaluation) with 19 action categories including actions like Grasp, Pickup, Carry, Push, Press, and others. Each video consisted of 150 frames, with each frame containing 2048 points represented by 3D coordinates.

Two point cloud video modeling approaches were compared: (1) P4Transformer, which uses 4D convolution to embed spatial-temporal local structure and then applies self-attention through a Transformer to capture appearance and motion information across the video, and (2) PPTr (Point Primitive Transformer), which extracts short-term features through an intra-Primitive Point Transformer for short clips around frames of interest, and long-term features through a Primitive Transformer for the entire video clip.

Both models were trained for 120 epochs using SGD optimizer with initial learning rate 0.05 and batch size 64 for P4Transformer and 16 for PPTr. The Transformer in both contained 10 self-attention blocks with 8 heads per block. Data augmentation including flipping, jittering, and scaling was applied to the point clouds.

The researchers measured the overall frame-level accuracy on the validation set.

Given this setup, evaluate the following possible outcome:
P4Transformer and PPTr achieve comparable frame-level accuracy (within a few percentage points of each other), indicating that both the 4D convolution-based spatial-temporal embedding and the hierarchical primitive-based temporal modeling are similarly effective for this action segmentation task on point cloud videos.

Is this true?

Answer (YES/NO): NO